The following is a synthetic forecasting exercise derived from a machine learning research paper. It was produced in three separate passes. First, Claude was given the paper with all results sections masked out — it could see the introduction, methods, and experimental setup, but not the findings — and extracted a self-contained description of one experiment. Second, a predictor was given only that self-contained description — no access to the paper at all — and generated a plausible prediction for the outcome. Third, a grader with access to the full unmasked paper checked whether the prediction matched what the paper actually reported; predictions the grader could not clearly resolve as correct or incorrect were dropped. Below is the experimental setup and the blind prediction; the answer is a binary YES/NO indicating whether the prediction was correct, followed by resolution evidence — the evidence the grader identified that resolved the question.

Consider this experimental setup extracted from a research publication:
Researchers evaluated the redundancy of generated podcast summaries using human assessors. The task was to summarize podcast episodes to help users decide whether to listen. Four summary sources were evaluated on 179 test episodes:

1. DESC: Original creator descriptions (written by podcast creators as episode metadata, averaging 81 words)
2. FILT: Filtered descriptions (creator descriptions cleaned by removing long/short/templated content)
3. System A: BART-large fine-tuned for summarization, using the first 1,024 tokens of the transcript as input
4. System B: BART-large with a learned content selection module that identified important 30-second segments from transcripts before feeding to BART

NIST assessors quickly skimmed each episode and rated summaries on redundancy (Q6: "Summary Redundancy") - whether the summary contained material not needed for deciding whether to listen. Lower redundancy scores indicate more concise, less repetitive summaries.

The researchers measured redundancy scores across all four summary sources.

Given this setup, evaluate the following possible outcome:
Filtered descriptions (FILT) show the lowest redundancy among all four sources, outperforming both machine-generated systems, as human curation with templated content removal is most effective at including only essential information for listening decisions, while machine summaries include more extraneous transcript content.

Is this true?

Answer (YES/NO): YES